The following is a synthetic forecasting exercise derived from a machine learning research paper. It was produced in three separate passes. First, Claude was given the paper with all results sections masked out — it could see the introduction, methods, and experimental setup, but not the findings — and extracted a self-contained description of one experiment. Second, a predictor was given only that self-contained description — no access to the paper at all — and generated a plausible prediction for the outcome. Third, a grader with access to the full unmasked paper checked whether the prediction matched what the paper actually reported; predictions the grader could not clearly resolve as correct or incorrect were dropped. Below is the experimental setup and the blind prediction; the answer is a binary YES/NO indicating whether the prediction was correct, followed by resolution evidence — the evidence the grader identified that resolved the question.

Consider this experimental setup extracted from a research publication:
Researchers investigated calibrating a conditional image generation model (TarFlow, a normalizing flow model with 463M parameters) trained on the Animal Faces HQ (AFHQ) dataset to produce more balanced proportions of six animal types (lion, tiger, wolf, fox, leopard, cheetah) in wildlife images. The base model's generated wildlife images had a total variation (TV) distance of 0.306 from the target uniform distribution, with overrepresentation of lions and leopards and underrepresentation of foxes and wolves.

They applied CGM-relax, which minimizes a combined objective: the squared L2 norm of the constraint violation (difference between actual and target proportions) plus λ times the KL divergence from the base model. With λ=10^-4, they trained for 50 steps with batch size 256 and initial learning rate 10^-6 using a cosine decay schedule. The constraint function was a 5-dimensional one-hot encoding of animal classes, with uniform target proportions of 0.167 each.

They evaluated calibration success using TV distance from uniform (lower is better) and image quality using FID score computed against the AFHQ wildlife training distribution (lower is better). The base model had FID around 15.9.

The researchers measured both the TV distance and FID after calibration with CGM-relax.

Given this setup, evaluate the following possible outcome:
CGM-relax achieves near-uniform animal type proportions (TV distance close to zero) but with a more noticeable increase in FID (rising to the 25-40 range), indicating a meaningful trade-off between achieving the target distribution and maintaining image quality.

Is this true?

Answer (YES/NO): NO